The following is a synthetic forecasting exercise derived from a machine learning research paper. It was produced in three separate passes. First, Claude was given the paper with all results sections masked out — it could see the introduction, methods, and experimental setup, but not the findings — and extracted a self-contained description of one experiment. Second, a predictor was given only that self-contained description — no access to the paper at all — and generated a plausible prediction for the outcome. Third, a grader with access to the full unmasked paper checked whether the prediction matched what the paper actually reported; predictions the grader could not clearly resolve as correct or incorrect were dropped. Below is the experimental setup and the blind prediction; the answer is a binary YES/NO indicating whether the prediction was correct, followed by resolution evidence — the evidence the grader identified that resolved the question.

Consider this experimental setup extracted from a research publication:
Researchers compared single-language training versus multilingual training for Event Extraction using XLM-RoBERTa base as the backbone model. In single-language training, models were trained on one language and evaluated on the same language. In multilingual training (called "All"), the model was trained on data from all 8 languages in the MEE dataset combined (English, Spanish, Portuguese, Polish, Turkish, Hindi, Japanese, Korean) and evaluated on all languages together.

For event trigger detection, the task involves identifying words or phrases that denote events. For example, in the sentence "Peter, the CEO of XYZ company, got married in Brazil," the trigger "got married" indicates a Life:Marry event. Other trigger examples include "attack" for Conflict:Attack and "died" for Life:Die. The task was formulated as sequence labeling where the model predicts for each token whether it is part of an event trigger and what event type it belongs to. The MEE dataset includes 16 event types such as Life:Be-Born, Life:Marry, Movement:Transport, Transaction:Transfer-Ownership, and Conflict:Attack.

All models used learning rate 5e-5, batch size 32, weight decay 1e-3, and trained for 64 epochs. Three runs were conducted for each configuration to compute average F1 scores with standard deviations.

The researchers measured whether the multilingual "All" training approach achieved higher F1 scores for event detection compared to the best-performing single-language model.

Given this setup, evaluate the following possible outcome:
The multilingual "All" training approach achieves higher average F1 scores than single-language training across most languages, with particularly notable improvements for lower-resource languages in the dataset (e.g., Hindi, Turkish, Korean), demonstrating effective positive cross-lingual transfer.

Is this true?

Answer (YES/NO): NO